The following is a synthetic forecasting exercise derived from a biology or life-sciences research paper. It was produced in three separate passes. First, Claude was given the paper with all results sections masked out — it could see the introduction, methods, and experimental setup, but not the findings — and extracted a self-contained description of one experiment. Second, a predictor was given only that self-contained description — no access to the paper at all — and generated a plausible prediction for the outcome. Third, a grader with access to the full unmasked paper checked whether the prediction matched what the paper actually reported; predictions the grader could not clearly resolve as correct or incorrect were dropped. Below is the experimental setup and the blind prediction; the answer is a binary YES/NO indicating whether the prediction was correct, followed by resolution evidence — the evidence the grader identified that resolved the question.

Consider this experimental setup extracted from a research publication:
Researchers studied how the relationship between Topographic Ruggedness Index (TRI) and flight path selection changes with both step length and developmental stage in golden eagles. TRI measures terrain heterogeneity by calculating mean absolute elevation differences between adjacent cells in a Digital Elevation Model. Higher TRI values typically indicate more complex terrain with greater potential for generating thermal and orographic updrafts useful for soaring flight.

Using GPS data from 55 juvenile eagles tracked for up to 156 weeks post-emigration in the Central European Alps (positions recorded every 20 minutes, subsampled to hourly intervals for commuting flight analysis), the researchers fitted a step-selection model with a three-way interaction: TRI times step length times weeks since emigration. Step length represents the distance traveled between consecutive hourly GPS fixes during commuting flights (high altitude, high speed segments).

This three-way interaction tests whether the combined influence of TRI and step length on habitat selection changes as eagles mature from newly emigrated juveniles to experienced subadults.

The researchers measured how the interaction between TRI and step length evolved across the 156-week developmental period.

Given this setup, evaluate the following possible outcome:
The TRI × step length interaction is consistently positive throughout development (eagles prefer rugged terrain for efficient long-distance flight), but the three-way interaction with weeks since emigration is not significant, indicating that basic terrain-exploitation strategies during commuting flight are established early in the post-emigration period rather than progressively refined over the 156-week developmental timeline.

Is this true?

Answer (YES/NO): NO